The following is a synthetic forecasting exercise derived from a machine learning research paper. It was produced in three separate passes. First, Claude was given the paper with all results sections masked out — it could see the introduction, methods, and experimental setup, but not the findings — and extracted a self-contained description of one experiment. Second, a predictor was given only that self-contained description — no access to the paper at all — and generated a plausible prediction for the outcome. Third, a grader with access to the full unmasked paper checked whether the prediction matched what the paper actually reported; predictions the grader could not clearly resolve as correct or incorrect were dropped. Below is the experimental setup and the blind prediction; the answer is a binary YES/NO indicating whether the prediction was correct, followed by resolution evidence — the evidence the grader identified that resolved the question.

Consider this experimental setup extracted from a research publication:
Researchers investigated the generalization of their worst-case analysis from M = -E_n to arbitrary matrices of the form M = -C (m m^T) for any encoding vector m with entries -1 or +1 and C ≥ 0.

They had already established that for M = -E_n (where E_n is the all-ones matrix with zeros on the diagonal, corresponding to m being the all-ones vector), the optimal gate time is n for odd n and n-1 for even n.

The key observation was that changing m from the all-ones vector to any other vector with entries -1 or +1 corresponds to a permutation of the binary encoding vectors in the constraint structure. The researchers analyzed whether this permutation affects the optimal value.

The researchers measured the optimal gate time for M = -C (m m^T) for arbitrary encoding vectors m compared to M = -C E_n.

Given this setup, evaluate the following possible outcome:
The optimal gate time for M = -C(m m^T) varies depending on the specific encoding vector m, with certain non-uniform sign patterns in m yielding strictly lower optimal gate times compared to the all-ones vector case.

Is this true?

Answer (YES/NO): NO